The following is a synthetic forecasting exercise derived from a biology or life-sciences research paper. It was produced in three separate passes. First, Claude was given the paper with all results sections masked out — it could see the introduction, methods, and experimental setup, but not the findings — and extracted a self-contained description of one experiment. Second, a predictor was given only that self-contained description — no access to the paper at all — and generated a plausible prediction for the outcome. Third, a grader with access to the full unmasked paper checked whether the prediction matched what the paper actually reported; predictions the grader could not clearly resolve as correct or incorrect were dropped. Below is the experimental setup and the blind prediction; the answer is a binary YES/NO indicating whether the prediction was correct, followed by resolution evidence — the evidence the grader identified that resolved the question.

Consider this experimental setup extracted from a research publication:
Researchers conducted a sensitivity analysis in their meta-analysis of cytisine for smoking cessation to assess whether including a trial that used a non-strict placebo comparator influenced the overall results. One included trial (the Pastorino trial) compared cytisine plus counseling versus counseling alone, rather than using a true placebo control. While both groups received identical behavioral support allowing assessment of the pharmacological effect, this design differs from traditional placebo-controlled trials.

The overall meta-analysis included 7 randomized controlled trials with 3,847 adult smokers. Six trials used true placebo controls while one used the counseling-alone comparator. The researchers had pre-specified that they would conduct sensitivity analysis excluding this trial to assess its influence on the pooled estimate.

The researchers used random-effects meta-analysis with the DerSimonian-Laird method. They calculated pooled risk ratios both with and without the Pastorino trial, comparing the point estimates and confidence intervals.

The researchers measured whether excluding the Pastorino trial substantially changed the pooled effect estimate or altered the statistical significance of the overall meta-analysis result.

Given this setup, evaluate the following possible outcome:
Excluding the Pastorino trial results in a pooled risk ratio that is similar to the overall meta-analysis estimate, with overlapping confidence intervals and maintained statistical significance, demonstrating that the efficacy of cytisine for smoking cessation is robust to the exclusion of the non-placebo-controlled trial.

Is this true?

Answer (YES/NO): YES